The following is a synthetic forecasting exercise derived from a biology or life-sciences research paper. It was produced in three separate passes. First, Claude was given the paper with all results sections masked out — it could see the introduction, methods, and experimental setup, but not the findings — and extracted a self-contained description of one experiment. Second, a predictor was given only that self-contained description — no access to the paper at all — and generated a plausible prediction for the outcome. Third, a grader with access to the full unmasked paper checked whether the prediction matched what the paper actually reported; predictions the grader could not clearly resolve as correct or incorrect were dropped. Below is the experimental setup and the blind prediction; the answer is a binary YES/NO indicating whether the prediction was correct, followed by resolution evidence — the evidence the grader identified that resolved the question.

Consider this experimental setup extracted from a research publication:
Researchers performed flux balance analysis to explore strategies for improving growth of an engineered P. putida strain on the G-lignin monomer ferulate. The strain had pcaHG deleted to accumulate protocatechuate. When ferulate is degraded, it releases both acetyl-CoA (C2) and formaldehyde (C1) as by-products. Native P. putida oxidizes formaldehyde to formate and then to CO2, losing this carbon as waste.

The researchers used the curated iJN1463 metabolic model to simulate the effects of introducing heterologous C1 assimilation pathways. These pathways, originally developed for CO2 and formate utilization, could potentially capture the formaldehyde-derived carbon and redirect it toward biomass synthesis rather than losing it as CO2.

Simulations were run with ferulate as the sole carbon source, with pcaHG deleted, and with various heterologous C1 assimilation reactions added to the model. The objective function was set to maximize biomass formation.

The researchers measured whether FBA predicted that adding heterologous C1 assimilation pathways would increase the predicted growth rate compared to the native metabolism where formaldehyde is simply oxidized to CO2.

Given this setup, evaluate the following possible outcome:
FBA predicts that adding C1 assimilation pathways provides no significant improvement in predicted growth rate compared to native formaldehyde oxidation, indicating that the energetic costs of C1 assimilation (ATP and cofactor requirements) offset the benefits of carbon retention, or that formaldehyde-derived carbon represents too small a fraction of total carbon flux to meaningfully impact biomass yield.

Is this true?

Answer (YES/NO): NO